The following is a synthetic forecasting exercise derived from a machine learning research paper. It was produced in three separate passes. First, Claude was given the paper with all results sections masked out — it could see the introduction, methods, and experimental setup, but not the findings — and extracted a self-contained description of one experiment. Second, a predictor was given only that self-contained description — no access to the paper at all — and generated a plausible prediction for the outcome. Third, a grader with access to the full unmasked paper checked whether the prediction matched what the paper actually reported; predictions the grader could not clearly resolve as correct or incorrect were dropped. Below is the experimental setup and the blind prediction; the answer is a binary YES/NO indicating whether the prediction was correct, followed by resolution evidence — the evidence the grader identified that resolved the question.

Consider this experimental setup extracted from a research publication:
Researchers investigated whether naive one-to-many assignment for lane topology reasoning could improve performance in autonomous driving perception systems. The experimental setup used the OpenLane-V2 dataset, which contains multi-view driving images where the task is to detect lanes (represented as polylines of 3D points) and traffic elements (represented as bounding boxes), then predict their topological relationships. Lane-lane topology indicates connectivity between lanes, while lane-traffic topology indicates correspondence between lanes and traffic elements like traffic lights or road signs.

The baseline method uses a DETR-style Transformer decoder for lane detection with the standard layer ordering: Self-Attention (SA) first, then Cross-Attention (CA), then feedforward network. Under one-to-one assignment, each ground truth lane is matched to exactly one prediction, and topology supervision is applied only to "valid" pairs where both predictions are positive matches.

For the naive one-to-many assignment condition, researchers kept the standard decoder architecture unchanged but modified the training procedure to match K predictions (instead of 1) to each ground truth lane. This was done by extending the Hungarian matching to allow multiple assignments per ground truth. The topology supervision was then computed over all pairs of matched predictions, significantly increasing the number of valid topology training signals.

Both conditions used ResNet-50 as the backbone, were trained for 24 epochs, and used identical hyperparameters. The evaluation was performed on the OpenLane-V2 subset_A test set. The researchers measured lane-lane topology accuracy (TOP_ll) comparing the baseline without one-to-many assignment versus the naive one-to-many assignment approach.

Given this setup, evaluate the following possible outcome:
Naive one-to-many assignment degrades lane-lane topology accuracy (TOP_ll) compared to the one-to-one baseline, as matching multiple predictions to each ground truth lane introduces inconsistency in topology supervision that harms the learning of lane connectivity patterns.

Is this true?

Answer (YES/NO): NO